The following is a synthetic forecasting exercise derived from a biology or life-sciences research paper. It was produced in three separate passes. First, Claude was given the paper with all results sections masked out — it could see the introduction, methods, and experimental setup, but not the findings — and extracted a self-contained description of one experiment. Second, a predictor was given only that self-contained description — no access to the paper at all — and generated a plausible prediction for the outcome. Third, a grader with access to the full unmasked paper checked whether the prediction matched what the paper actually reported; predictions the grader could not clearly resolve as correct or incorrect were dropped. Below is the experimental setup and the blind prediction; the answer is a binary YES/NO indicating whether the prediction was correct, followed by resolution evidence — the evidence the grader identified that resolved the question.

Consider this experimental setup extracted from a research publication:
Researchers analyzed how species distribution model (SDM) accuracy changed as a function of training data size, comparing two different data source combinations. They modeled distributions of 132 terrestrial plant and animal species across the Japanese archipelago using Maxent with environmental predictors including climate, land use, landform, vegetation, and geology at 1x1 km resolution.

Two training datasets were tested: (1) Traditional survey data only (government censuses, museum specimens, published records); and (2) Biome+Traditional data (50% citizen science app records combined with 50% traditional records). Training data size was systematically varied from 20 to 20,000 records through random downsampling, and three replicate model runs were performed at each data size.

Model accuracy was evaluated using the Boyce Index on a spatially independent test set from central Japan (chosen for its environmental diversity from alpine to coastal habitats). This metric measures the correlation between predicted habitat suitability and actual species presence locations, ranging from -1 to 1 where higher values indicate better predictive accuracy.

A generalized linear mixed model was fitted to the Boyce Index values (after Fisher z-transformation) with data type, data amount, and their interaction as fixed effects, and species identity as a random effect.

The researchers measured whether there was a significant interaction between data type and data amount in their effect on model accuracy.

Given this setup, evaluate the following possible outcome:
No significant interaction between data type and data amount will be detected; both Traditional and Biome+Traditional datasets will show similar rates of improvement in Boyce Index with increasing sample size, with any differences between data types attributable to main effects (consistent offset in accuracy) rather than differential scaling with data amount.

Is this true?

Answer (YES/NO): NO